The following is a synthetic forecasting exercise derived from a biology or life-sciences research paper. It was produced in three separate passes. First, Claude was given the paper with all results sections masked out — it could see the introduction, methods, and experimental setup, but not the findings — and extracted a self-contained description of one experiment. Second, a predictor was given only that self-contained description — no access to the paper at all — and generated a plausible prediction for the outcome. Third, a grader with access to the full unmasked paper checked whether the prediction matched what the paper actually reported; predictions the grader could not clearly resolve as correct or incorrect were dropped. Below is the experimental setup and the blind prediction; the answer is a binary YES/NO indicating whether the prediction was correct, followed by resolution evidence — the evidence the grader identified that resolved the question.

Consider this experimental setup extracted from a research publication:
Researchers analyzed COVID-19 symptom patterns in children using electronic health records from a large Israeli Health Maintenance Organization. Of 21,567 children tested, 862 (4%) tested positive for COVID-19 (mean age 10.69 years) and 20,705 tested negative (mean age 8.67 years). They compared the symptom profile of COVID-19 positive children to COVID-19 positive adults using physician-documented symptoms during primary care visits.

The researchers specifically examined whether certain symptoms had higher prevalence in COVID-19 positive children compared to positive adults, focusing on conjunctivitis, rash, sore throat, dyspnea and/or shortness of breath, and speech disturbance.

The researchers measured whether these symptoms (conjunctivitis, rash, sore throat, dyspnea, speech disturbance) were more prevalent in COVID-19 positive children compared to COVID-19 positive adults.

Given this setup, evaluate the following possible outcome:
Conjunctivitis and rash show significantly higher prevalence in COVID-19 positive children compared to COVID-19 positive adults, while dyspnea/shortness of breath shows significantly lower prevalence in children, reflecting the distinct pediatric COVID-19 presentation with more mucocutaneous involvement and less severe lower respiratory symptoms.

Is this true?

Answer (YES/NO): NO